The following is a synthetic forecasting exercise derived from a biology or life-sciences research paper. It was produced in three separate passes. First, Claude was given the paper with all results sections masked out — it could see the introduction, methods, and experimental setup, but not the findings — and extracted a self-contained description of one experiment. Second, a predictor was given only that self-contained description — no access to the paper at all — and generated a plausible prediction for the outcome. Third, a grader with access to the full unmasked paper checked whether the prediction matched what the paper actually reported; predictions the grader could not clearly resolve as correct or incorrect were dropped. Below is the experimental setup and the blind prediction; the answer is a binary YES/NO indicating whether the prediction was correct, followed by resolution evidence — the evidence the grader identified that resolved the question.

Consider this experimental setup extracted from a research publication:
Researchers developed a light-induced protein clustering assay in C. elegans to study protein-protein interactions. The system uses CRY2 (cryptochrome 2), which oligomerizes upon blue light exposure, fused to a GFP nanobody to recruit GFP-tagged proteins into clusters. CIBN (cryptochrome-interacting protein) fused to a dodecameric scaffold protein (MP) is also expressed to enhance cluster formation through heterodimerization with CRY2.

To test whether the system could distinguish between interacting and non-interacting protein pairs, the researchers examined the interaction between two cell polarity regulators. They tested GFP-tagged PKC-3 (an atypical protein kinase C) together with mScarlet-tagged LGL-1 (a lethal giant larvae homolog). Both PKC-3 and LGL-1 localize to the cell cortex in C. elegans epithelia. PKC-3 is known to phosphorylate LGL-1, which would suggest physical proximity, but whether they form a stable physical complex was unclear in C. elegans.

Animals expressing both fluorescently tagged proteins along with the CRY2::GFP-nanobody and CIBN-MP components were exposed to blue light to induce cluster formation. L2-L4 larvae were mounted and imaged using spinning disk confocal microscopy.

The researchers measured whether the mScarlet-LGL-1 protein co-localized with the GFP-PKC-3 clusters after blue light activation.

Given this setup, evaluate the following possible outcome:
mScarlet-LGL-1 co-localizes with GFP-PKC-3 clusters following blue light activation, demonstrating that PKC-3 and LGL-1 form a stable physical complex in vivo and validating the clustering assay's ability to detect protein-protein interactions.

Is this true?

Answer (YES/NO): NO